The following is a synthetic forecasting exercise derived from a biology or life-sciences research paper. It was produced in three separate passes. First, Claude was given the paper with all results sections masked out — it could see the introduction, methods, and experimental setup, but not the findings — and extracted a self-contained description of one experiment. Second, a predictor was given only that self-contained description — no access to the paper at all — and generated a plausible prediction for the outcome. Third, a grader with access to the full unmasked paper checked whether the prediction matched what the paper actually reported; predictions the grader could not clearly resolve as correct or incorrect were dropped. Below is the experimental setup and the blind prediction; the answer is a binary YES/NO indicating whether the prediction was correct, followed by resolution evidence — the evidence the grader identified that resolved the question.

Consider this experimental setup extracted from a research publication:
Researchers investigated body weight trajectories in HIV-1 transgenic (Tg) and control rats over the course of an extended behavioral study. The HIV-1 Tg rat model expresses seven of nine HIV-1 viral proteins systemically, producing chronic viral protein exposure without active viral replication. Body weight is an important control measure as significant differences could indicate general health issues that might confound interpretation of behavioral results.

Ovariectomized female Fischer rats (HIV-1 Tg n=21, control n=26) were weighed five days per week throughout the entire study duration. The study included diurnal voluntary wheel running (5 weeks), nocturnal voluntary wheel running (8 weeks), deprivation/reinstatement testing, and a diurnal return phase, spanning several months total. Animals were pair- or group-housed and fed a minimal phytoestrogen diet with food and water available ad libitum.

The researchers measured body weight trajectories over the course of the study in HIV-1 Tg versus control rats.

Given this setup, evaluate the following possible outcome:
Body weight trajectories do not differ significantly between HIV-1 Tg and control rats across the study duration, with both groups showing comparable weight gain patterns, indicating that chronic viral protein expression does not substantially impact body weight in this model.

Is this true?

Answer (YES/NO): NO